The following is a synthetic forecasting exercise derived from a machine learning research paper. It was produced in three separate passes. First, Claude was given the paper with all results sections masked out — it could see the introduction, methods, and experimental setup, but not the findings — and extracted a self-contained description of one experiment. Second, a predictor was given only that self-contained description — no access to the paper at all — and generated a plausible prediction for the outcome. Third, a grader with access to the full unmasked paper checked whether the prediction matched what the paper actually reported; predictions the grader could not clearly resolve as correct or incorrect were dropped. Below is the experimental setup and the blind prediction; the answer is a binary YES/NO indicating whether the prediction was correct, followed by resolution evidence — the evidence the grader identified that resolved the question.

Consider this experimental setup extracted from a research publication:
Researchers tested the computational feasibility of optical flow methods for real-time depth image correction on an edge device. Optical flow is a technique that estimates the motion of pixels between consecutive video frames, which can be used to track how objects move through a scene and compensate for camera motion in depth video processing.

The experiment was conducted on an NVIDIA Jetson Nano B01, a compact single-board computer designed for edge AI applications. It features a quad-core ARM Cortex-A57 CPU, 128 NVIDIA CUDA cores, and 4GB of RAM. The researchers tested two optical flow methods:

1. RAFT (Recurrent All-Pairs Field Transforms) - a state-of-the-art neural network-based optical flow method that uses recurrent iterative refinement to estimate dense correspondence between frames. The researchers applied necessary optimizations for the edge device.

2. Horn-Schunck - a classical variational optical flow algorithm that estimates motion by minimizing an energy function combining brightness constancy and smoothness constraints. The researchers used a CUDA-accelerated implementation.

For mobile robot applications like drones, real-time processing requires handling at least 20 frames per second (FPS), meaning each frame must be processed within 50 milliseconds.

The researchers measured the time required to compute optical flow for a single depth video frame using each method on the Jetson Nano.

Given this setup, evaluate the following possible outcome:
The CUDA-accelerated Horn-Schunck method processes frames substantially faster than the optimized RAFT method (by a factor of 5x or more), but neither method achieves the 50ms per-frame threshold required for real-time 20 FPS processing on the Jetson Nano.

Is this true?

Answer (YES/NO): YES